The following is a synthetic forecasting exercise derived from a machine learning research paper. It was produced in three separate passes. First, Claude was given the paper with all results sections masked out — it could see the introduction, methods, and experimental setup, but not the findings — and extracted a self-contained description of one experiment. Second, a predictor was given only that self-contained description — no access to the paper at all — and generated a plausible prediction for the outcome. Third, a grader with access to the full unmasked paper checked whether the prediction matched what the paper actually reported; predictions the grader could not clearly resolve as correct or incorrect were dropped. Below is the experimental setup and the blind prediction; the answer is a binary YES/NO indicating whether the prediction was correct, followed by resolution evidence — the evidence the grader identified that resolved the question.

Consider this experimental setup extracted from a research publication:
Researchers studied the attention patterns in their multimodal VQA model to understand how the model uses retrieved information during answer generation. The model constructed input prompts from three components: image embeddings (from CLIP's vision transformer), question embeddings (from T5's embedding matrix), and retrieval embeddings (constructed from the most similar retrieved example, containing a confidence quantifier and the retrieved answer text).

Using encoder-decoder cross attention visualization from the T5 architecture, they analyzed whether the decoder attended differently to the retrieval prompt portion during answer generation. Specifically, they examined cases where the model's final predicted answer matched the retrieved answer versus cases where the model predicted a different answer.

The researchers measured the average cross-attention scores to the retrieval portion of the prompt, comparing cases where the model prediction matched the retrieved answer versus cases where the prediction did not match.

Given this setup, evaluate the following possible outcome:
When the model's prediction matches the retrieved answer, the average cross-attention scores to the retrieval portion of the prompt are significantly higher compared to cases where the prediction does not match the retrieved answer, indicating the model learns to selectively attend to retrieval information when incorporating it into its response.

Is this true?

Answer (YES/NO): YES